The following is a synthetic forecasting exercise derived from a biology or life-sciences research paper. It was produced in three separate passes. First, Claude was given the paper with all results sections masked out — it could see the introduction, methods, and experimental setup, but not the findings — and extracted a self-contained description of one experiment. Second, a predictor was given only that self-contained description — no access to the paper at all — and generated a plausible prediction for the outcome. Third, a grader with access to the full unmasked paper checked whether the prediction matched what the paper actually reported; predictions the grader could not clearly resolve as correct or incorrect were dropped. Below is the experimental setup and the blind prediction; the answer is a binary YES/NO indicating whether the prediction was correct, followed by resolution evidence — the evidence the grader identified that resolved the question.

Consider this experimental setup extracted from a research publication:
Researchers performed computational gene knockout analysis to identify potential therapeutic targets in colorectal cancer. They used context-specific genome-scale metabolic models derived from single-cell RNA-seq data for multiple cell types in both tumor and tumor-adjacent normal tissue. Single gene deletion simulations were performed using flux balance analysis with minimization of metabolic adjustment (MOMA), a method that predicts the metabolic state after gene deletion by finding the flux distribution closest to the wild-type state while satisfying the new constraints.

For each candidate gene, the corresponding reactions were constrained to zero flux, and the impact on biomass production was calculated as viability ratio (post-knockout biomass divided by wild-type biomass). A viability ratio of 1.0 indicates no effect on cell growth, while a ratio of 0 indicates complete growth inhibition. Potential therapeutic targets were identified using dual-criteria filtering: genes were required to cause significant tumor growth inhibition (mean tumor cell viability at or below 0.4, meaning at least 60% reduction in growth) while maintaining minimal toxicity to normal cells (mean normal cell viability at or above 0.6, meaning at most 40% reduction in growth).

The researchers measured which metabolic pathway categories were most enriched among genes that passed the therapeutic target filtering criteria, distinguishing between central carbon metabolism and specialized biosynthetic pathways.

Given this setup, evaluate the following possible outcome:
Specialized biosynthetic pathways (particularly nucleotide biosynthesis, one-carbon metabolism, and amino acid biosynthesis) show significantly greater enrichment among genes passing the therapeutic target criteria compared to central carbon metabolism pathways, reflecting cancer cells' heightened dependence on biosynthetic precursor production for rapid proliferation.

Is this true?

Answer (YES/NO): NO